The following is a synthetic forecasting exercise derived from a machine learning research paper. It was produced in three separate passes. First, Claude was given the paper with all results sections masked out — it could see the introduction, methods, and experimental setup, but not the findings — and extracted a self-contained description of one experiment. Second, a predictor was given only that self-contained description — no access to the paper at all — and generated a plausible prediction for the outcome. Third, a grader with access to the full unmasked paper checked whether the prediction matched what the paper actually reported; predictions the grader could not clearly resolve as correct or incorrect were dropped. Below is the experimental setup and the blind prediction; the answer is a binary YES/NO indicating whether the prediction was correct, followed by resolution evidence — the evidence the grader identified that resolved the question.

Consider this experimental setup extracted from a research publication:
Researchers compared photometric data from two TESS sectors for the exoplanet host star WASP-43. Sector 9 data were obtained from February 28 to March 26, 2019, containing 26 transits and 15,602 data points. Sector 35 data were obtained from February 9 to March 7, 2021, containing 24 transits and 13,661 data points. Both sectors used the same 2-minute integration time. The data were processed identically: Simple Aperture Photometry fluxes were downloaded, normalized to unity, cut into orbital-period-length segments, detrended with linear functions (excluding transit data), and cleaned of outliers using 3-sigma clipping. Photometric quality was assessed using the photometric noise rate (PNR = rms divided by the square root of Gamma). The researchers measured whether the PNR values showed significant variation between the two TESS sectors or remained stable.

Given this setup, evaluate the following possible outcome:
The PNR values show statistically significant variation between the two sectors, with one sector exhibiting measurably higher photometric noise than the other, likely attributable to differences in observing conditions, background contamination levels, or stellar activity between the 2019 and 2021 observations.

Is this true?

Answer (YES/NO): NO